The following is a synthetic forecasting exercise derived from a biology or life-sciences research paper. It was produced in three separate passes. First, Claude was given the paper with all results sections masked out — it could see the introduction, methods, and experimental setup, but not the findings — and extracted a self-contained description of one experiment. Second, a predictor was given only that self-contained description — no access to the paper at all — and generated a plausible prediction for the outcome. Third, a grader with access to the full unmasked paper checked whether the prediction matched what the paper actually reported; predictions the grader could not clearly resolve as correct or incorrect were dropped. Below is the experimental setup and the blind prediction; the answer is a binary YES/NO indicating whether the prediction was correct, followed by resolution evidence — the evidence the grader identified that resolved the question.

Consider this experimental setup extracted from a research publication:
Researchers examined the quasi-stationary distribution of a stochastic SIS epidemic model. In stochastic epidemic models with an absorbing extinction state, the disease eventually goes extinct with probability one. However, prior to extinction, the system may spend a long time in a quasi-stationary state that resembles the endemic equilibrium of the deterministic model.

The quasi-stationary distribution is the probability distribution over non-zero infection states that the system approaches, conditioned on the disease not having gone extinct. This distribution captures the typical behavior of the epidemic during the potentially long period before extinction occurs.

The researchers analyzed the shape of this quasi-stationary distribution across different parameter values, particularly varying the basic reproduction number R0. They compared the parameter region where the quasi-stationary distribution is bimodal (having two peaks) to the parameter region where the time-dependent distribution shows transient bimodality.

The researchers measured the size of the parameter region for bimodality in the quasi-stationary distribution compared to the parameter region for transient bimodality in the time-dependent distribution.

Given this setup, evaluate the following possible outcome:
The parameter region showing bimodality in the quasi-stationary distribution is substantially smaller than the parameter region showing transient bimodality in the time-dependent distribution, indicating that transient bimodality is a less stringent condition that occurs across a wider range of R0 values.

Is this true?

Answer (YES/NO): YES